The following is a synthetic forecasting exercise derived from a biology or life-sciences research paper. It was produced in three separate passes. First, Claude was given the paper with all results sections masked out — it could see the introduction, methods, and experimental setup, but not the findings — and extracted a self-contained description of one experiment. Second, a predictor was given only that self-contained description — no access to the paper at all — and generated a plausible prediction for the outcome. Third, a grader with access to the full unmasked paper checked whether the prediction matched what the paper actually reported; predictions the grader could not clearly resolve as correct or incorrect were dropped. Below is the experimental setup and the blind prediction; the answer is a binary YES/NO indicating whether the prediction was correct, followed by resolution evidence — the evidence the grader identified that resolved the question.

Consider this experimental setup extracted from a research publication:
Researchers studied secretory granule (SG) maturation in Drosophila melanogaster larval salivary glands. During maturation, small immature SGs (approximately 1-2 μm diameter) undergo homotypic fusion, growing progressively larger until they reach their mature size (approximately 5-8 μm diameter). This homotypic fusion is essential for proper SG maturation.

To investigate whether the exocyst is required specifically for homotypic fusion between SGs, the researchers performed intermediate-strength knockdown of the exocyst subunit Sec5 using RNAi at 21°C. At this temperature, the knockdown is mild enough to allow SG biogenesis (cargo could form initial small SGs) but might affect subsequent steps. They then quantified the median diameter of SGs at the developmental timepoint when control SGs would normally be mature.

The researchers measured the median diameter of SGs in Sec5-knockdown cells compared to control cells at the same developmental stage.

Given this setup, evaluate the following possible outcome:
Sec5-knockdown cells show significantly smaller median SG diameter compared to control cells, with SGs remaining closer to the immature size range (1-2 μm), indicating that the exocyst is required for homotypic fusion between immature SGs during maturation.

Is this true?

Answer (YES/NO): YES